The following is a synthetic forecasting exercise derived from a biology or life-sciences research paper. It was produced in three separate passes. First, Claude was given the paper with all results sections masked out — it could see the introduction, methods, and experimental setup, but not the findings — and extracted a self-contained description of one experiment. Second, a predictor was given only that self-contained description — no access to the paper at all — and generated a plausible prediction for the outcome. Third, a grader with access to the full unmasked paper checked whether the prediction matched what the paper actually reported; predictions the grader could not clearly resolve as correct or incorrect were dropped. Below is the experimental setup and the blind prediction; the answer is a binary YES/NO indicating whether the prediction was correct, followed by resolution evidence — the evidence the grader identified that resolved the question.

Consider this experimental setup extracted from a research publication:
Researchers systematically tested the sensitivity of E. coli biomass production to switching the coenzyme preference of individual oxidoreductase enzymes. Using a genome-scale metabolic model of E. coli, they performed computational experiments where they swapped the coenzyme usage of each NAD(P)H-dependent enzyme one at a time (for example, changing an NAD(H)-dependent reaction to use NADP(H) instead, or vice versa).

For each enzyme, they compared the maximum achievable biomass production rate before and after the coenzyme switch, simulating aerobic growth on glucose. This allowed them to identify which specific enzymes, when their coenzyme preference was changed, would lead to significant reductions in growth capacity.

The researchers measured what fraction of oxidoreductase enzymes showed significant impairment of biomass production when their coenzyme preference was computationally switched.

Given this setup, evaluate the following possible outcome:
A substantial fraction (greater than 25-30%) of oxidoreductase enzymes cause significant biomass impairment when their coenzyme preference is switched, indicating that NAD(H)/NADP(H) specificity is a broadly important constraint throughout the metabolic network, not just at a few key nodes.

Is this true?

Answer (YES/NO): NO